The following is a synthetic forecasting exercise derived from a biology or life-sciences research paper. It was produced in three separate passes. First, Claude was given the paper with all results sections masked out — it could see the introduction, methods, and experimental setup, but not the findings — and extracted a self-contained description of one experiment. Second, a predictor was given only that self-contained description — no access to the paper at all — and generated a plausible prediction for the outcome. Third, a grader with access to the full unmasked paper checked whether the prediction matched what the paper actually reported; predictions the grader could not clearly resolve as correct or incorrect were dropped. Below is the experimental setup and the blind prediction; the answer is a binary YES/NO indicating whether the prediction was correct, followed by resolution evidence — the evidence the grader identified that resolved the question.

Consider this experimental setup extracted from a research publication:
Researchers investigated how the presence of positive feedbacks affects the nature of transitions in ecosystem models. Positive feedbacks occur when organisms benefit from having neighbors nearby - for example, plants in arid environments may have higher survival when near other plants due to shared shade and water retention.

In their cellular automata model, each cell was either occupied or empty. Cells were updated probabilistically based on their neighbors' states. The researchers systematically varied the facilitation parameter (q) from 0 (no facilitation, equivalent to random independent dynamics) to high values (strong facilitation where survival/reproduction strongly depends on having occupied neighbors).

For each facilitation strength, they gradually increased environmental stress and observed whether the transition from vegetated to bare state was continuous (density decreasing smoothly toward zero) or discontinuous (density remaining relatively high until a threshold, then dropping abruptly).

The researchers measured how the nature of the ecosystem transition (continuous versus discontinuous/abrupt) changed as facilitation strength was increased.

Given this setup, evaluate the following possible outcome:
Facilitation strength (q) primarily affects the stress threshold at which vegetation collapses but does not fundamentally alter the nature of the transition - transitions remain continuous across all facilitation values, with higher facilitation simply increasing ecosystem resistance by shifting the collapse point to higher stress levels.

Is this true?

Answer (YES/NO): NO